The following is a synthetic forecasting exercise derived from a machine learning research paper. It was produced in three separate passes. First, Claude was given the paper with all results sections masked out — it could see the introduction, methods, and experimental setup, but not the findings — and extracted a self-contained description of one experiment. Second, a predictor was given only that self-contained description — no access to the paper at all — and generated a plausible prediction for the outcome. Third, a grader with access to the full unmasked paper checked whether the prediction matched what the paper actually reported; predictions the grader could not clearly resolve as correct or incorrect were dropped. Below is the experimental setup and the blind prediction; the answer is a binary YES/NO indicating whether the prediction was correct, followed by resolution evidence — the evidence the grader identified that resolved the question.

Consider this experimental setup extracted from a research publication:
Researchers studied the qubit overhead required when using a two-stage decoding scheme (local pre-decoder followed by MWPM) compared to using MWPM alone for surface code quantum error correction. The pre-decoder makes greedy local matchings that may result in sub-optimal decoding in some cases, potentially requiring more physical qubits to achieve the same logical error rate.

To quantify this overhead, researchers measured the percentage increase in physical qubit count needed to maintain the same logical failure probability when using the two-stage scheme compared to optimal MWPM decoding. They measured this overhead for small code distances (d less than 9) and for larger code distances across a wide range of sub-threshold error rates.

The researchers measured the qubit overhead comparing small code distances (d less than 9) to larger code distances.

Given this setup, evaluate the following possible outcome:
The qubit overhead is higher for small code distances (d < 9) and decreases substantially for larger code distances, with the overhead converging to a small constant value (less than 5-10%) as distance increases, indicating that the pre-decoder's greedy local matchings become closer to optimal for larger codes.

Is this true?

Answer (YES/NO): NO